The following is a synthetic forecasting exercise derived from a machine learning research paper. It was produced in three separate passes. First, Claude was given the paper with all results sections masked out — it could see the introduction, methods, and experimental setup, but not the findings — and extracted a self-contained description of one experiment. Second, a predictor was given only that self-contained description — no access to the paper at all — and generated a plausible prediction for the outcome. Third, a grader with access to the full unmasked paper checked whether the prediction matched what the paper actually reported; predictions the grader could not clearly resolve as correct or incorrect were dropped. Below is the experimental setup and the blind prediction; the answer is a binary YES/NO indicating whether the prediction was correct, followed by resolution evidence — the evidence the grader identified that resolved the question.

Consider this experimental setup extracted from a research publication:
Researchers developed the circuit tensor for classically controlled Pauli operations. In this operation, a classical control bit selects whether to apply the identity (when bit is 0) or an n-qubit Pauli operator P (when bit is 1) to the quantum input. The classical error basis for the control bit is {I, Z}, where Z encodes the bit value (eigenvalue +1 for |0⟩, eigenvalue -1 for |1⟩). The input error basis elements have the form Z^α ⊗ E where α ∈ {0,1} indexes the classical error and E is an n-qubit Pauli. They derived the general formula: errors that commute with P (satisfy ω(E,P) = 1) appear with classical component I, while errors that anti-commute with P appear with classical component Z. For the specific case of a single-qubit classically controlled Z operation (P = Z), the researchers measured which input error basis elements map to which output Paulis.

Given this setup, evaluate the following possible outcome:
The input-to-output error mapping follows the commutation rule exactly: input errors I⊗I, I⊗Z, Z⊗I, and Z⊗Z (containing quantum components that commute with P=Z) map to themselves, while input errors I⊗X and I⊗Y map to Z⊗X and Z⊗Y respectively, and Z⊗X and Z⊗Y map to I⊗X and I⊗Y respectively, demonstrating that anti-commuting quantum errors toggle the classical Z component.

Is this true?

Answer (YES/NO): NO